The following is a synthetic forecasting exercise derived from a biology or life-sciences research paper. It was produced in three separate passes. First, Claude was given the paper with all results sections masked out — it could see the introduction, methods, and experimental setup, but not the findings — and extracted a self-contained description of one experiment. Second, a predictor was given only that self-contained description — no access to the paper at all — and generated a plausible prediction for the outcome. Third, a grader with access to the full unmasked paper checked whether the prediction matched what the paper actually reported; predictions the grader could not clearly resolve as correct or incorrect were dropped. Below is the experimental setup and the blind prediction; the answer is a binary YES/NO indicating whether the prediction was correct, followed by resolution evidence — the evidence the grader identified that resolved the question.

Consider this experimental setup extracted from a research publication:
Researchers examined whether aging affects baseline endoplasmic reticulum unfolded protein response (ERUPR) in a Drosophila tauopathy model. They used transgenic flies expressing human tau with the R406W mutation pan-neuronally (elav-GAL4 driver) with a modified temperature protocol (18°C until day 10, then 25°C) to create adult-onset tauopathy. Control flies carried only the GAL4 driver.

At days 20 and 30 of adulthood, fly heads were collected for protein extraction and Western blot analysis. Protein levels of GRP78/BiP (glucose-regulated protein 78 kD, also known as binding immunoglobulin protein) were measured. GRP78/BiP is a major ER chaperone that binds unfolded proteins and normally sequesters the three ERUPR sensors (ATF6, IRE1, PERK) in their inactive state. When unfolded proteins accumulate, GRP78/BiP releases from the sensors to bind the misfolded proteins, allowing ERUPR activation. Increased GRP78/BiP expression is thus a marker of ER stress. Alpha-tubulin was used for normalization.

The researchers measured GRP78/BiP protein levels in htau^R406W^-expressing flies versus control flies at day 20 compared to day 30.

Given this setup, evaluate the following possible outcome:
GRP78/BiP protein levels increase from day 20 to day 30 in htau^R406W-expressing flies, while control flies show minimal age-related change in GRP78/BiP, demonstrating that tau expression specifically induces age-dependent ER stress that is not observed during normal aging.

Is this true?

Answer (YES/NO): NO